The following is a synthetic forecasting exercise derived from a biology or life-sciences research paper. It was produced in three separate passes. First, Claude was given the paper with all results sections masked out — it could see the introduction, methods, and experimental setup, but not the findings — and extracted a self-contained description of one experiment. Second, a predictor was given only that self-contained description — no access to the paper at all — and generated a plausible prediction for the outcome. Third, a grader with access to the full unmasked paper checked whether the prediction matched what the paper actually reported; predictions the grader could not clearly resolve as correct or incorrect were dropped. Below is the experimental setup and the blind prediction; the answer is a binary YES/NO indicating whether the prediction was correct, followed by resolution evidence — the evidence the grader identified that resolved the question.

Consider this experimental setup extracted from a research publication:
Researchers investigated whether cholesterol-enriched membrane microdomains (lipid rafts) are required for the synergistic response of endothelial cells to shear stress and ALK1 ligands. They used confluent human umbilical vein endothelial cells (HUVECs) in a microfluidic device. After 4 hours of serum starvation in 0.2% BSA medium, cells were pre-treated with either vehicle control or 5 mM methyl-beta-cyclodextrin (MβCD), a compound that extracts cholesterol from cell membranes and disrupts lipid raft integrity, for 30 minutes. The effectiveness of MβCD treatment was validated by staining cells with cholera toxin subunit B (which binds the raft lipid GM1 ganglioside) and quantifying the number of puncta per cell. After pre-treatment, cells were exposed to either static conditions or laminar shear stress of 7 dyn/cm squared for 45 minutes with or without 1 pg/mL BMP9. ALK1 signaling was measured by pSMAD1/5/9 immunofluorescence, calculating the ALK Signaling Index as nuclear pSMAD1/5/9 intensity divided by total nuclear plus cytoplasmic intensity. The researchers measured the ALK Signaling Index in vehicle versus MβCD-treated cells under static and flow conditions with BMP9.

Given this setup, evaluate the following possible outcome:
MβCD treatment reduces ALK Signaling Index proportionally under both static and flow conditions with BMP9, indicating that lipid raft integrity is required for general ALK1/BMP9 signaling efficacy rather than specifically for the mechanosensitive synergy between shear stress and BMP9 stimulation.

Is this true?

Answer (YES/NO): NO